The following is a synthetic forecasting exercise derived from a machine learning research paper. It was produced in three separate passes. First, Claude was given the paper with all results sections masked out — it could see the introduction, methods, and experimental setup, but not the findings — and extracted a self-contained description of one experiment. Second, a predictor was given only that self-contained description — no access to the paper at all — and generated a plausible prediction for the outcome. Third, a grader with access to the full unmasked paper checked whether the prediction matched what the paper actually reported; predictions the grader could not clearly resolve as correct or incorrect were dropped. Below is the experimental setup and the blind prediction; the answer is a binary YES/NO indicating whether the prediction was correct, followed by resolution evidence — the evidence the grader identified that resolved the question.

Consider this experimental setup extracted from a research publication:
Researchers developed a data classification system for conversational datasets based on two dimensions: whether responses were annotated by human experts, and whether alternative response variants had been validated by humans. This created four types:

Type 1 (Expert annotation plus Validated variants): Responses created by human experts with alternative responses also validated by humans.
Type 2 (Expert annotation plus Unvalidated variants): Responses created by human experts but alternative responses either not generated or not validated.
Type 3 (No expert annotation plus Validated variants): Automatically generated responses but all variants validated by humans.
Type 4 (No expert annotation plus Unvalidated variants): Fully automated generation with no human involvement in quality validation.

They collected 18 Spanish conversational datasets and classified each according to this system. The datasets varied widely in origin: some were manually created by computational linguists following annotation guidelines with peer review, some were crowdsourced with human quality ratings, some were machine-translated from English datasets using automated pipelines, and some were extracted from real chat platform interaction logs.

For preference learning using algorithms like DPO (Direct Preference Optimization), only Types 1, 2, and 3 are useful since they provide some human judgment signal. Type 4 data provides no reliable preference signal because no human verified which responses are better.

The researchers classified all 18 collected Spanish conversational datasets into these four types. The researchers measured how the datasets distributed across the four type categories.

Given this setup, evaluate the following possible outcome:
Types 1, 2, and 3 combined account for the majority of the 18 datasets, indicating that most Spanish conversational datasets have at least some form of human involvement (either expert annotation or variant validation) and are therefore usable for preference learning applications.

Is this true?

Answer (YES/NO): NO